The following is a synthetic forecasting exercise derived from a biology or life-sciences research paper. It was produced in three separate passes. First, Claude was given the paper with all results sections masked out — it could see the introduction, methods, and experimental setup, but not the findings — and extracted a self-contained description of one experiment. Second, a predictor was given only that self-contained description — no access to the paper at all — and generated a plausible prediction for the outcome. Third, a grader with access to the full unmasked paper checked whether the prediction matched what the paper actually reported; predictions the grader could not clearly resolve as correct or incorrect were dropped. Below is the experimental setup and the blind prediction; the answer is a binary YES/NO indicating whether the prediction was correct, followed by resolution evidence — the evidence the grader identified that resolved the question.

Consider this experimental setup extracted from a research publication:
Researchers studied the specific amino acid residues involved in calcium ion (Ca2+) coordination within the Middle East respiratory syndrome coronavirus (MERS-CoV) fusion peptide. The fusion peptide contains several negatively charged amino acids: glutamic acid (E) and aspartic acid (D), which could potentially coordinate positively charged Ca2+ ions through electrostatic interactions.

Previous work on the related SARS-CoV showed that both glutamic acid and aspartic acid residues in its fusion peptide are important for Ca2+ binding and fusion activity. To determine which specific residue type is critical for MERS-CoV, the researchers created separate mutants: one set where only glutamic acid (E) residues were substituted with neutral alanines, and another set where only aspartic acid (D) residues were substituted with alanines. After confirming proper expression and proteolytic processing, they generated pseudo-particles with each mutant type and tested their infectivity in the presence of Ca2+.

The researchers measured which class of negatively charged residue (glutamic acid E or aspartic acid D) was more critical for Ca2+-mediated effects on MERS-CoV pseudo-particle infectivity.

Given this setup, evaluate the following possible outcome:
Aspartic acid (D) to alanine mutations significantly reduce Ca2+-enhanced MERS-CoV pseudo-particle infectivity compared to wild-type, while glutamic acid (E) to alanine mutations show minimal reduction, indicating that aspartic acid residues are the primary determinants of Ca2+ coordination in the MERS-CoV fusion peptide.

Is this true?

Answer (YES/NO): NO